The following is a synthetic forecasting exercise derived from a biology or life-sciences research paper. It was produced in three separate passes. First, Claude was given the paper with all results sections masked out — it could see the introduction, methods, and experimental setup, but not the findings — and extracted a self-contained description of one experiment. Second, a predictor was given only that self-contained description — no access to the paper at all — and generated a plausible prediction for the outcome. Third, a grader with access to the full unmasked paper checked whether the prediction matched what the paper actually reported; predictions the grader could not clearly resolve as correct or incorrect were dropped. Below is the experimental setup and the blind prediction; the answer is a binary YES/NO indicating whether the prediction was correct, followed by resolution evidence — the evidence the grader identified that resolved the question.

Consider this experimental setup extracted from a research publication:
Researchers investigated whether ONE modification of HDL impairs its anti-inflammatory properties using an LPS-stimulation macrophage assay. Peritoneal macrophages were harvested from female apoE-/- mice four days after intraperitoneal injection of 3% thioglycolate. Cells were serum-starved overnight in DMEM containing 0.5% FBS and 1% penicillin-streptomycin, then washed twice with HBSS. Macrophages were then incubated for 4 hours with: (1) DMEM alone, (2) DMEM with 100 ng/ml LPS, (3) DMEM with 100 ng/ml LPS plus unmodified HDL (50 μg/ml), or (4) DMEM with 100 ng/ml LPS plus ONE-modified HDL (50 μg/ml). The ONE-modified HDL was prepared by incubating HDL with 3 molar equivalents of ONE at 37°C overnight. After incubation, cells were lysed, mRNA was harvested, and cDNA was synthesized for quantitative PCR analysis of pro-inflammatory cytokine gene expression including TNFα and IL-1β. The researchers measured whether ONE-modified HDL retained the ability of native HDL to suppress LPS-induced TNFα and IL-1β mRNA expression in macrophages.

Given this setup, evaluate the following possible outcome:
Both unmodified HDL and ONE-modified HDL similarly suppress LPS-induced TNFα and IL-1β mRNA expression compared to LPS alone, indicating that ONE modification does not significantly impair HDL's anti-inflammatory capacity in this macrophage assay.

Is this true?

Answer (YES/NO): NO